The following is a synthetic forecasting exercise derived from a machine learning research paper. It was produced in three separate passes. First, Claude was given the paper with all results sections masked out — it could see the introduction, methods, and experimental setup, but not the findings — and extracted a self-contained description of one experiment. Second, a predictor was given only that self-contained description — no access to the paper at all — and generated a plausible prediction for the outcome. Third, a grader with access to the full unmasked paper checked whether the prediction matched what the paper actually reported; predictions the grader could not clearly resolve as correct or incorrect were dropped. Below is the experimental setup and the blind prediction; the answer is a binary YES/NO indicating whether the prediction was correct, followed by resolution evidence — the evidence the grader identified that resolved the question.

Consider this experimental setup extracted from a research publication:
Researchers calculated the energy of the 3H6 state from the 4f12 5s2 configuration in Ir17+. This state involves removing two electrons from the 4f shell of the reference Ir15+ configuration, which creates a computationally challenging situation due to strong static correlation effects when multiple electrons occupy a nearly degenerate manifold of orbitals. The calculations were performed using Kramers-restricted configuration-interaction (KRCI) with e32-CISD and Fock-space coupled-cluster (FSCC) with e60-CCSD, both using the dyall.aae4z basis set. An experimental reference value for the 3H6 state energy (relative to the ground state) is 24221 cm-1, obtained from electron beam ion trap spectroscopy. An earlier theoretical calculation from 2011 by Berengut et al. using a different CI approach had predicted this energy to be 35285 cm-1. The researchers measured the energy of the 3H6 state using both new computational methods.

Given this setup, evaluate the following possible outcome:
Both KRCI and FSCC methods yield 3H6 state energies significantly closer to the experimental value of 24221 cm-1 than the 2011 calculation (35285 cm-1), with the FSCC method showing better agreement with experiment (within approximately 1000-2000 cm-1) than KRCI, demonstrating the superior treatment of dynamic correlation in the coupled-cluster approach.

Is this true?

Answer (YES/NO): NO